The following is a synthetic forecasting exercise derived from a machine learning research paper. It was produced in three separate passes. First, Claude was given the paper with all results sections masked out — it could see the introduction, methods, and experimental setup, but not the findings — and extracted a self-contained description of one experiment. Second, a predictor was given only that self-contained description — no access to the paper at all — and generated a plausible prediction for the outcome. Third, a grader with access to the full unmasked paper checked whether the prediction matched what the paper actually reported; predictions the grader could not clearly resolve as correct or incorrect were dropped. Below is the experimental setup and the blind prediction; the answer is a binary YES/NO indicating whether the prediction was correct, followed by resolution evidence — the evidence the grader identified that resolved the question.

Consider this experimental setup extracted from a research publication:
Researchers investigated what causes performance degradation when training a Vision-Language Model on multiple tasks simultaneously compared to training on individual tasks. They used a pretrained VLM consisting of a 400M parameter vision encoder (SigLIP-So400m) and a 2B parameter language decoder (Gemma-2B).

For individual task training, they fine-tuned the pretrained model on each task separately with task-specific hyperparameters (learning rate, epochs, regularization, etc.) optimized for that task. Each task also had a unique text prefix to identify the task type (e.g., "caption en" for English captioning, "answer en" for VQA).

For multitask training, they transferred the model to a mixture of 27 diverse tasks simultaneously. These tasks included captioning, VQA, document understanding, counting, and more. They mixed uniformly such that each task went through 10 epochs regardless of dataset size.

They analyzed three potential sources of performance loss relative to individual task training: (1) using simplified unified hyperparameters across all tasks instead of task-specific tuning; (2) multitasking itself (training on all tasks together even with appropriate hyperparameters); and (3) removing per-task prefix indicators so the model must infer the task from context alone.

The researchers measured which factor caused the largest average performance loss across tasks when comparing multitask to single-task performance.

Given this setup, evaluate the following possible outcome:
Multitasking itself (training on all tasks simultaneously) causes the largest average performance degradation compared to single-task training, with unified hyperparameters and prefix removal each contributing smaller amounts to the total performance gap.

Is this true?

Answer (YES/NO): NO